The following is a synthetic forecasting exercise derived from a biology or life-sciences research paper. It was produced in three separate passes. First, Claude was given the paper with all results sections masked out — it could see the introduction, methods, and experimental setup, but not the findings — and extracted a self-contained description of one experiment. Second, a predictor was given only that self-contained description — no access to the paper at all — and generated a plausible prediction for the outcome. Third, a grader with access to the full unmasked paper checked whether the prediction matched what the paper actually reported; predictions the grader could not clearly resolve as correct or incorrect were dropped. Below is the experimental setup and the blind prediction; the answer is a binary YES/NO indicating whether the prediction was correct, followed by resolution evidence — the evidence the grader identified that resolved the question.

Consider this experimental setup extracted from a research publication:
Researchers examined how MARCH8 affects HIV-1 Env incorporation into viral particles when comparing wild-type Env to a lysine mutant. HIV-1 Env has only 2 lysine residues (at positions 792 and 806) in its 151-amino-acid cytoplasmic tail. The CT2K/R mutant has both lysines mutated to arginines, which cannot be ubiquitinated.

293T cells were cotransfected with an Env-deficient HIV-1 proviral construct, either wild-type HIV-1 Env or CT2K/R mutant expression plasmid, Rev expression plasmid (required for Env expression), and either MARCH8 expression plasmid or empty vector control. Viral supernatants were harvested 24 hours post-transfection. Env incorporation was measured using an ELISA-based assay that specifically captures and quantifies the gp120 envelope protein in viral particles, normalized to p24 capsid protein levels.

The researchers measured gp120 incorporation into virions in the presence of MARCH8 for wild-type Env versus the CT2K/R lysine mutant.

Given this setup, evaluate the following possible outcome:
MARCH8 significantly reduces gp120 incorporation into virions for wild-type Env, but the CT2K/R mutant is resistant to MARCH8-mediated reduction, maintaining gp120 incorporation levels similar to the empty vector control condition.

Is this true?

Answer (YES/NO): NO